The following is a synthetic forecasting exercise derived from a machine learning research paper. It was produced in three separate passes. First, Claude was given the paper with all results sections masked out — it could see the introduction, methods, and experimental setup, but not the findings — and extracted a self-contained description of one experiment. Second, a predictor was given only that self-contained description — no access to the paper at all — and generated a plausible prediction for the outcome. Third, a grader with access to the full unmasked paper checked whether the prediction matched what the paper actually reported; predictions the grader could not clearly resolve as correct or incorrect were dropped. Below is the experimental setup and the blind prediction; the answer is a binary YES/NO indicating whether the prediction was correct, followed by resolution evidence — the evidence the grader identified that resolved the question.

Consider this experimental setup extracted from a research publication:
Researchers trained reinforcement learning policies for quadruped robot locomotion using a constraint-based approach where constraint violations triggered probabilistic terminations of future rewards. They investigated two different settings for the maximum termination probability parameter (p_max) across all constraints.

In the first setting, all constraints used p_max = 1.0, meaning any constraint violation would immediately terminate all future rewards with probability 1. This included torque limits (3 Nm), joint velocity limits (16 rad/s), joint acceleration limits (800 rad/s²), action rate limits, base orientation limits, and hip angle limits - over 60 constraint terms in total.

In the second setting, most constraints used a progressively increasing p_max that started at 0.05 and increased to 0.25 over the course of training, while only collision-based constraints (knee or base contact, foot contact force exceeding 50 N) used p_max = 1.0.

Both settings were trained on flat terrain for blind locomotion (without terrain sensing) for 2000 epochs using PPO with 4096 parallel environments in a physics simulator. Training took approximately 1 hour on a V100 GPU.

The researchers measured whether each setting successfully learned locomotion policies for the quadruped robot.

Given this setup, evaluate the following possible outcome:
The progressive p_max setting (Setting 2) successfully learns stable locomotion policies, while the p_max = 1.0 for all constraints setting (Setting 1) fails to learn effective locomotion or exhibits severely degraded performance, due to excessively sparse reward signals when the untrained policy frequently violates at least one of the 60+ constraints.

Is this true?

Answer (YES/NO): YES